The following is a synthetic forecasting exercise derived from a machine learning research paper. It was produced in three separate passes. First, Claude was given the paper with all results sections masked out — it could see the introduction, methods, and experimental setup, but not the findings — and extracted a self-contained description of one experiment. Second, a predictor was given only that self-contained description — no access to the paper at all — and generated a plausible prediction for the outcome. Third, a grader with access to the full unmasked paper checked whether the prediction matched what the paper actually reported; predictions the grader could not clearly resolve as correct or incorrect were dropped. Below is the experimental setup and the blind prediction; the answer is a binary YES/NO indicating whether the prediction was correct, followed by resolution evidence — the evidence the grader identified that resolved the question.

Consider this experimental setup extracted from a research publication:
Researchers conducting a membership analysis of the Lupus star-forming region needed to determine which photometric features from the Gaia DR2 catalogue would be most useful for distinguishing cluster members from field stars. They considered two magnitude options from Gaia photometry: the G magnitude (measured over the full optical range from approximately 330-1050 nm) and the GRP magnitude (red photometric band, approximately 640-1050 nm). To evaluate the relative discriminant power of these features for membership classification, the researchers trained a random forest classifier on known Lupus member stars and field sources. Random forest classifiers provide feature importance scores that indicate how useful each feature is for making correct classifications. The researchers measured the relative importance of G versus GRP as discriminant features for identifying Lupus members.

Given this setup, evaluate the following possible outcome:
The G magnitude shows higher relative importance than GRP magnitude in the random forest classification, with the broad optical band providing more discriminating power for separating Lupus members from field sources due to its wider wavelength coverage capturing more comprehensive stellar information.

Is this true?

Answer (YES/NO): NO